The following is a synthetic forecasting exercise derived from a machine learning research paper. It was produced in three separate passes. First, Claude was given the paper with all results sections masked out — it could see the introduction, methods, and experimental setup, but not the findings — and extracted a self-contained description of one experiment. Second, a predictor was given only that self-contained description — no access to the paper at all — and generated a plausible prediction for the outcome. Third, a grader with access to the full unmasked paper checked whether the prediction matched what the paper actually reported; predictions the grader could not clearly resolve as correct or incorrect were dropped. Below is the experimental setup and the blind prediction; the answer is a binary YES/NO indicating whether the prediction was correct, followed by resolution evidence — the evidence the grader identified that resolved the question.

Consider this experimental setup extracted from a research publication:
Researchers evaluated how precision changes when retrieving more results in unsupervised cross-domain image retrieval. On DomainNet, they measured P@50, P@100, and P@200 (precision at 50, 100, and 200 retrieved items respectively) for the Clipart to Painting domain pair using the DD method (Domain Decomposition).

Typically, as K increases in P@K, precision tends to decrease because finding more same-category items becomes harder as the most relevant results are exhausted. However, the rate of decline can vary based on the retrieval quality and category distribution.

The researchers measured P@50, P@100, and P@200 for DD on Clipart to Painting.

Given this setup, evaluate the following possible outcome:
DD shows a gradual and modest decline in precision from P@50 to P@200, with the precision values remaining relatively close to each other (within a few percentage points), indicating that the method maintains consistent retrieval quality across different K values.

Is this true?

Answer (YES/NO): NO